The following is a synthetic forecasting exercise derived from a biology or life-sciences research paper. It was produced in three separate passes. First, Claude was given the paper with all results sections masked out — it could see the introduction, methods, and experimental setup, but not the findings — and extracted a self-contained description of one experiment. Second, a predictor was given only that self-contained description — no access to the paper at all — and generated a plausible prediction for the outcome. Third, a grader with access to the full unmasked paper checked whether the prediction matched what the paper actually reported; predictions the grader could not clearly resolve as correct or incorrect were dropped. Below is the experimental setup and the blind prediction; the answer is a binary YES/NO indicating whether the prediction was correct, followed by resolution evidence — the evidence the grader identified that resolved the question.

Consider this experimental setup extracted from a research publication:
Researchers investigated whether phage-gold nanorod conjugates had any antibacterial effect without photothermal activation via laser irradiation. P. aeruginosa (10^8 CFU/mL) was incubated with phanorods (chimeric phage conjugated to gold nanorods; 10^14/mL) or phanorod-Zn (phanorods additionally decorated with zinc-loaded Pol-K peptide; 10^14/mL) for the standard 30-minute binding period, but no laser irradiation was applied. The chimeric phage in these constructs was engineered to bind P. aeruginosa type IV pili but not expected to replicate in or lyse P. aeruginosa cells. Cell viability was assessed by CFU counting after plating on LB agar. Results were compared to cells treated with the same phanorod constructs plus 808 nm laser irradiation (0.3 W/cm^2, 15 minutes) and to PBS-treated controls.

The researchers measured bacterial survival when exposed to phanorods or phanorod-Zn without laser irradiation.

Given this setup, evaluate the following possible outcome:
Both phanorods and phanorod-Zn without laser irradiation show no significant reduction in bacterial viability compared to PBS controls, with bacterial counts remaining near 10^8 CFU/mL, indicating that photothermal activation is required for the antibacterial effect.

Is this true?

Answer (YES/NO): YES